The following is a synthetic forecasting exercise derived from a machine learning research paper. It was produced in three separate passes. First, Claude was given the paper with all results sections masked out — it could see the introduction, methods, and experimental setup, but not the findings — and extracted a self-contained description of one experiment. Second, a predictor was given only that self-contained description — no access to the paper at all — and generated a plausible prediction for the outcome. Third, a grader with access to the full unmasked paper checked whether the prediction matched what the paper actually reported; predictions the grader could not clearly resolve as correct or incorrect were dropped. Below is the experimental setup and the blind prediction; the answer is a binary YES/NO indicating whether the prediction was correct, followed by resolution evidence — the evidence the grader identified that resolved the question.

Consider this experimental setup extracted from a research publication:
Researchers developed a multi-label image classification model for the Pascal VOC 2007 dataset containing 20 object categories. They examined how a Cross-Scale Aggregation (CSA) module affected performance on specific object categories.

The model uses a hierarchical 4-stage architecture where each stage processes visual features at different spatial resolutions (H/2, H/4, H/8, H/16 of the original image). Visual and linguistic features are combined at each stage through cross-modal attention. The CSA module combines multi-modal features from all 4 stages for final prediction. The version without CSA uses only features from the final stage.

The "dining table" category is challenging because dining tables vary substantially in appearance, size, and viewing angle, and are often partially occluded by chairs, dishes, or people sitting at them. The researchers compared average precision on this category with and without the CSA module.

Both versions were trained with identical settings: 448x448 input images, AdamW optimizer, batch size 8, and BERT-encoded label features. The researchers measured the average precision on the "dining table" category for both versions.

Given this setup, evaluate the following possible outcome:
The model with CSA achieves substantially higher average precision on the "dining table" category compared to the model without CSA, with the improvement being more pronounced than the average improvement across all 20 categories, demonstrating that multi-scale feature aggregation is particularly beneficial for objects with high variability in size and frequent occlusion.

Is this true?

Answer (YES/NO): YES